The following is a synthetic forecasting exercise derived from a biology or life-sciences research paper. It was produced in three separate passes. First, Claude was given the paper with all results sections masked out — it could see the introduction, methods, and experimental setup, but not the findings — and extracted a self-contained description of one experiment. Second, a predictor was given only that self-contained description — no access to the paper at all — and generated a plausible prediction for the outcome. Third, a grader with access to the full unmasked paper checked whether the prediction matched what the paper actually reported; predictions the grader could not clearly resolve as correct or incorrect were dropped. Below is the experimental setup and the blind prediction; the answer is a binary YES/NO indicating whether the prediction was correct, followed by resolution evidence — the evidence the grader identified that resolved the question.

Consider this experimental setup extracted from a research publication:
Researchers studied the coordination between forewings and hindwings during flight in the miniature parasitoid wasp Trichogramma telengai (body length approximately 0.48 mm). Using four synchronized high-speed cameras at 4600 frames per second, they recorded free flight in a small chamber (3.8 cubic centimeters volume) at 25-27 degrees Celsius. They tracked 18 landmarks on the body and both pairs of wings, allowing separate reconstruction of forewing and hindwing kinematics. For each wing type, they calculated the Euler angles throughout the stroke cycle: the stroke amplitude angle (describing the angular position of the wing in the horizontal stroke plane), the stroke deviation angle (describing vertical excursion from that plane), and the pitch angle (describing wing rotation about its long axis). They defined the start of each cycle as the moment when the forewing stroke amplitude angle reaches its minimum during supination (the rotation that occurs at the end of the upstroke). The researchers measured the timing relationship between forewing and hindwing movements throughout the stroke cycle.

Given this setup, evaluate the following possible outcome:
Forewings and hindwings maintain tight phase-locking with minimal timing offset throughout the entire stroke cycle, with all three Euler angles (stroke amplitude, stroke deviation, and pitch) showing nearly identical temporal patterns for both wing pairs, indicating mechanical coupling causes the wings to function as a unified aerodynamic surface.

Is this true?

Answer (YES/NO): NO